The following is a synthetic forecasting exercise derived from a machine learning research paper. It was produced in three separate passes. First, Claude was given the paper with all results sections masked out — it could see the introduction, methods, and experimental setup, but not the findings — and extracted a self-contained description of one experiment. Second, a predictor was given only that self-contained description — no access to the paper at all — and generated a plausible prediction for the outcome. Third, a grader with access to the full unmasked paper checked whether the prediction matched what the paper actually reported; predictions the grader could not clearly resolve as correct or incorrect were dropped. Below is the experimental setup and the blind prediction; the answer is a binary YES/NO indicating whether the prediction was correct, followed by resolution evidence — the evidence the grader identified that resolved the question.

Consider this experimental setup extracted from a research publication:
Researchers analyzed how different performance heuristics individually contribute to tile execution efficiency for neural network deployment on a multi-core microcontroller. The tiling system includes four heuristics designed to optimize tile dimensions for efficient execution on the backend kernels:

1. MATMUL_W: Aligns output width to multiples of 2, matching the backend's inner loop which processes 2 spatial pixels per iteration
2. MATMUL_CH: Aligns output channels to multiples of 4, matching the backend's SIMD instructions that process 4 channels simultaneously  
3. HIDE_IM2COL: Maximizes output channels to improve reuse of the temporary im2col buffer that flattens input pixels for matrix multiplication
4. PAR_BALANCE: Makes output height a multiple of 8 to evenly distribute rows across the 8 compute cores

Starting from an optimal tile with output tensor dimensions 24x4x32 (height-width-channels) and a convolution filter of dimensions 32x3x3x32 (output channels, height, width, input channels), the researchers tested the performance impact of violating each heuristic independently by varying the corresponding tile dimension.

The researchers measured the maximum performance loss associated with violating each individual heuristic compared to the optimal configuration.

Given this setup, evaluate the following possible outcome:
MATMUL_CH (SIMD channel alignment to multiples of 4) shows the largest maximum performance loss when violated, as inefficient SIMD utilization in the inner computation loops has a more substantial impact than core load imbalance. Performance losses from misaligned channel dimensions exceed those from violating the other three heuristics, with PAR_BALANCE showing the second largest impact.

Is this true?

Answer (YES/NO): NO